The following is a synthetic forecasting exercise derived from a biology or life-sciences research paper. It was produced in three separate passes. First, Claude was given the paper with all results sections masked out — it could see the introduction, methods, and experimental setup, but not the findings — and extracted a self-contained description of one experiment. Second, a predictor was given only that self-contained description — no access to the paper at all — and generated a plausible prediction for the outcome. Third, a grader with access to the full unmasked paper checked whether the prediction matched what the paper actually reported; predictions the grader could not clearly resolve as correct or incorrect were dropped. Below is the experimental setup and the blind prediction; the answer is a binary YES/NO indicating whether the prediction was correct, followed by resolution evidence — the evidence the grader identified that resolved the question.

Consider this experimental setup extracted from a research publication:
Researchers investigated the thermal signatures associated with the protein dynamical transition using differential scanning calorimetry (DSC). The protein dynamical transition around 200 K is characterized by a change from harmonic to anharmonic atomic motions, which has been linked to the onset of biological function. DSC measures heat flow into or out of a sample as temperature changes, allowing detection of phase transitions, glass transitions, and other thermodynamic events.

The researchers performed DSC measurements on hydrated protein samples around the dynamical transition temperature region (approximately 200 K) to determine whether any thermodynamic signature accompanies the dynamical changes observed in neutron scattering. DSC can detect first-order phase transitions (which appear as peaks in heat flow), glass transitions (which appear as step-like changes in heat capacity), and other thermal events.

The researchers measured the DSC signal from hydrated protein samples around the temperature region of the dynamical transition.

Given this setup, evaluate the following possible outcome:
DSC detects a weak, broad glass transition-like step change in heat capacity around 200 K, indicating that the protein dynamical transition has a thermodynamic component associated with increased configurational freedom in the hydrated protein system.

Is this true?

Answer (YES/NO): YES